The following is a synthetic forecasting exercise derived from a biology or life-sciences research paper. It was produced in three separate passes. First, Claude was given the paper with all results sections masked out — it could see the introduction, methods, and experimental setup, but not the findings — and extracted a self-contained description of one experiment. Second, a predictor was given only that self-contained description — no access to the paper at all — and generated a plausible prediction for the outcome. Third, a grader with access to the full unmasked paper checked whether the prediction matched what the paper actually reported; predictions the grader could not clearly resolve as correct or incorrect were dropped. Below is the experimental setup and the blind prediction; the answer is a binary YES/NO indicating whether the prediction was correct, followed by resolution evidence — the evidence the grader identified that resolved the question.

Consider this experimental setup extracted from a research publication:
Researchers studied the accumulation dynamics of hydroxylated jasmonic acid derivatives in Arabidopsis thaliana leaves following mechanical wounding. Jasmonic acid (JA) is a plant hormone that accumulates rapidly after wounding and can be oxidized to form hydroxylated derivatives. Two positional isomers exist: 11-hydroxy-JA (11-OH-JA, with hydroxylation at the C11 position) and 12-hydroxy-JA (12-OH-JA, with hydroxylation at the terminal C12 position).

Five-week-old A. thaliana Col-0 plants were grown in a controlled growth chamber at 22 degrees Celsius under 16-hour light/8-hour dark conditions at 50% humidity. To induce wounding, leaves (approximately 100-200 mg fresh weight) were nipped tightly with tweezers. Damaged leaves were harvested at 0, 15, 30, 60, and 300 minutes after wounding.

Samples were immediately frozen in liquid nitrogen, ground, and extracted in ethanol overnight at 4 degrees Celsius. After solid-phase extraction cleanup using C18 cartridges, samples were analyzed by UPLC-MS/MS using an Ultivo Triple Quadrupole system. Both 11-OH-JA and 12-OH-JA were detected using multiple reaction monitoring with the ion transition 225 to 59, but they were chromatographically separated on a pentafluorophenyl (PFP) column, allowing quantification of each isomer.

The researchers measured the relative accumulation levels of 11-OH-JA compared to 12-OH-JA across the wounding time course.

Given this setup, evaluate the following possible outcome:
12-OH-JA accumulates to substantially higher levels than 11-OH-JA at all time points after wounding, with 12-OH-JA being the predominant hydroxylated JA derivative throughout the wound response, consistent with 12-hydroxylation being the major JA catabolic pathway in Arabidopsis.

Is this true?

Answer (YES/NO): NO